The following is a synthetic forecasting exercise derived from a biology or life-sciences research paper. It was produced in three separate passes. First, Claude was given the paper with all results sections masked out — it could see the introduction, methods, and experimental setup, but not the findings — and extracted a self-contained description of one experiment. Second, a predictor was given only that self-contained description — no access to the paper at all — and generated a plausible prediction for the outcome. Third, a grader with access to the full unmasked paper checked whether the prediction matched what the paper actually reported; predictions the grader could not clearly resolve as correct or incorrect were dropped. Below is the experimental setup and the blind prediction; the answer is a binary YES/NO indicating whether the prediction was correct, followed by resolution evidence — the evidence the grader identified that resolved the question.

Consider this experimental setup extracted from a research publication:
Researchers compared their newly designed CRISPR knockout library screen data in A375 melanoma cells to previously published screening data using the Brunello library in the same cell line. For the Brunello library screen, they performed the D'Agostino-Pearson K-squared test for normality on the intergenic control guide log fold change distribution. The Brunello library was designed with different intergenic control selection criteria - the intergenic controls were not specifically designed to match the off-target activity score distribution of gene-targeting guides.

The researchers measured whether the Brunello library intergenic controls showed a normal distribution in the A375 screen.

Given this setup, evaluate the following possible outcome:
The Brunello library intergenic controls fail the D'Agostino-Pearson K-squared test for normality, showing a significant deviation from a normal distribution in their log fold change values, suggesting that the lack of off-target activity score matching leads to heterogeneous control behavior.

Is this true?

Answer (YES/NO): NO